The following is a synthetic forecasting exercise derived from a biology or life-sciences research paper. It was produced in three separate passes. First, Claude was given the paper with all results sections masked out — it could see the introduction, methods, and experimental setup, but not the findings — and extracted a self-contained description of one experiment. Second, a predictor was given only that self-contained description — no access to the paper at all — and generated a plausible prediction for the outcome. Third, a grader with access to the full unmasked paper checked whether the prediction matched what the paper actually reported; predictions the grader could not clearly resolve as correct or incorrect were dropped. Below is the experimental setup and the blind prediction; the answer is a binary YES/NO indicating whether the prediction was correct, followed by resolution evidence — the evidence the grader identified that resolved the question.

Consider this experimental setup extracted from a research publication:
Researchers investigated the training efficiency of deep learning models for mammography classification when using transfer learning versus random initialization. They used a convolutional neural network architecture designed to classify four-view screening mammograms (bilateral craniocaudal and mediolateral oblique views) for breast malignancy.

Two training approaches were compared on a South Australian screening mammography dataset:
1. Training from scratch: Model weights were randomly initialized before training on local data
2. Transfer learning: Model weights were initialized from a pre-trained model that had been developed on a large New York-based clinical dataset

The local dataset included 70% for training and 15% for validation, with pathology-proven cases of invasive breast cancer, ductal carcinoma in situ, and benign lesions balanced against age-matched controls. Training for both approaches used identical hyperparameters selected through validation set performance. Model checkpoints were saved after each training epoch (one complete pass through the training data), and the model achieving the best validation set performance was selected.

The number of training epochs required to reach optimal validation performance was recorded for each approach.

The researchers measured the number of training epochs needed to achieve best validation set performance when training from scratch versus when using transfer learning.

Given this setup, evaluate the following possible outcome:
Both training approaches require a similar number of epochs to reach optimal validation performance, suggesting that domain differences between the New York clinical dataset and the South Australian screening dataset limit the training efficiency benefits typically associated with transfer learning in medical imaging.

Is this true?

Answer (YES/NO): NO